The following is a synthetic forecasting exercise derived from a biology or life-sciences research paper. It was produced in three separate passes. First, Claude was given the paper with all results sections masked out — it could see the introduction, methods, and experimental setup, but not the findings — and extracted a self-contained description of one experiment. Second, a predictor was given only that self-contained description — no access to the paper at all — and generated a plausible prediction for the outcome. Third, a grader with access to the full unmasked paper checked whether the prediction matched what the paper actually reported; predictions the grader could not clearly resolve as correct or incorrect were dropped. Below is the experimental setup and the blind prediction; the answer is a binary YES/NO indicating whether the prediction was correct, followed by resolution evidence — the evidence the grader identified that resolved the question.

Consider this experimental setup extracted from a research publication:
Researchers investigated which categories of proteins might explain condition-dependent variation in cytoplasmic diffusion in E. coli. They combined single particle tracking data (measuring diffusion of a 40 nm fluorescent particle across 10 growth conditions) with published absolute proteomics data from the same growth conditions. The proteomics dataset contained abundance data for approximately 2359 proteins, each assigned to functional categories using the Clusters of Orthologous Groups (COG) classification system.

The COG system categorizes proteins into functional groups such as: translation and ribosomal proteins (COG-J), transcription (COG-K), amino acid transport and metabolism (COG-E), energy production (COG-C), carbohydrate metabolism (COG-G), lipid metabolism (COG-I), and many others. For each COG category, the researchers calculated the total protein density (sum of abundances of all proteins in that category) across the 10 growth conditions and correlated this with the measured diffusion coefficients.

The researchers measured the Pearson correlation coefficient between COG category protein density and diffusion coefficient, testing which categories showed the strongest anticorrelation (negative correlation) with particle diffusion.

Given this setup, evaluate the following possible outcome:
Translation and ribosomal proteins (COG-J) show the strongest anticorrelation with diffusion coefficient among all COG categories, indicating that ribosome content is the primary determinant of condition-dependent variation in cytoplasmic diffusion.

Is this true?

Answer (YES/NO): NO